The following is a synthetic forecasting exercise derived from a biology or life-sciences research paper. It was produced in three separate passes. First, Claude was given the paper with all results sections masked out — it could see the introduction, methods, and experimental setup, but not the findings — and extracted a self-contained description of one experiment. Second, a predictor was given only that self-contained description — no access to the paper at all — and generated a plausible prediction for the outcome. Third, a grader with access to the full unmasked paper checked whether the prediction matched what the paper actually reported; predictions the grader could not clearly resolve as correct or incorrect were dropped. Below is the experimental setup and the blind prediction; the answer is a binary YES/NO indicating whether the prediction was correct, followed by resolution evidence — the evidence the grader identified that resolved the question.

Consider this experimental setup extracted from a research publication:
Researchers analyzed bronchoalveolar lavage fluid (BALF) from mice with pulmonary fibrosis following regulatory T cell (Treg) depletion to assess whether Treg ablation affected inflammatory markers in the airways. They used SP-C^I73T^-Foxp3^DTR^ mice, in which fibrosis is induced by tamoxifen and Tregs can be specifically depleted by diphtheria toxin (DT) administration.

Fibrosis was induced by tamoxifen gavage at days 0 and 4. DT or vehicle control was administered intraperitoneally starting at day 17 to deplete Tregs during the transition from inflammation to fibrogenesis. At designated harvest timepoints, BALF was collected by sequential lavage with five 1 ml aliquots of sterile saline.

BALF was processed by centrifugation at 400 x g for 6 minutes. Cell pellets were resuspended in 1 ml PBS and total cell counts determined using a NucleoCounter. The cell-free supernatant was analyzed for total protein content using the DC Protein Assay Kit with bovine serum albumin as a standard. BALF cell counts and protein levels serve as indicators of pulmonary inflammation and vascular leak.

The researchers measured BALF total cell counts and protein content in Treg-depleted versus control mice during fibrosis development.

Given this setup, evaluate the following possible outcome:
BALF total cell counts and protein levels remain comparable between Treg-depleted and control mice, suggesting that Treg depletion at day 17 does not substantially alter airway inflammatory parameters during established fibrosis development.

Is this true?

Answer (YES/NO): NO